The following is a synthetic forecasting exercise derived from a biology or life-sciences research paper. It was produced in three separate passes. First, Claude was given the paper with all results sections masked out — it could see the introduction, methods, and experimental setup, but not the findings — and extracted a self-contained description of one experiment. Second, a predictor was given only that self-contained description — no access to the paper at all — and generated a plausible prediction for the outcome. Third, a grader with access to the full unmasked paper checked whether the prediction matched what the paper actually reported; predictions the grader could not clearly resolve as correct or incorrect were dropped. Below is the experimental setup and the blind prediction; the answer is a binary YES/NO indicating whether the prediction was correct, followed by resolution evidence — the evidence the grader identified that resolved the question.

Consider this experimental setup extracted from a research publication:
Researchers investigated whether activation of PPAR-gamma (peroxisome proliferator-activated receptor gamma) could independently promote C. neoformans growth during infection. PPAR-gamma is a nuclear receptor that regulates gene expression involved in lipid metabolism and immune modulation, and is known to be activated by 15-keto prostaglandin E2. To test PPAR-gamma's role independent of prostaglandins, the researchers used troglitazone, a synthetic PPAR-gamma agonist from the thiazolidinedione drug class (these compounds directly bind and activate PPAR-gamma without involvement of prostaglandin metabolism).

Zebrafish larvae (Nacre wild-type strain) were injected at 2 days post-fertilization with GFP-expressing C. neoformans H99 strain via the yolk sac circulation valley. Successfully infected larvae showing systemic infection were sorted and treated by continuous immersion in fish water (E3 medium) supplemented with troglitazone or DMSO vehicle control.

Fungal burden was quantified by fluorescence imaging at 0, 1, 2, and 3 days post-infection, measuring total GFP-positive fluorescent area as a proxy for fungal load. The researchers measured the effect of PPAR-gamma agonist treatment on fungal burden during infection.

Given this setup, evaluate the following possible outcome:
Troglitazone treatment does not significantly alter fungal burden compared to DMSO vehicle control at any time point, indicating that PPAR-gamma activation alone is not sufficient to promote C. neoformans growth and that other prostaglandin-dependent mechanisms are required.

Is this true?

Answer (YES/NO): NO